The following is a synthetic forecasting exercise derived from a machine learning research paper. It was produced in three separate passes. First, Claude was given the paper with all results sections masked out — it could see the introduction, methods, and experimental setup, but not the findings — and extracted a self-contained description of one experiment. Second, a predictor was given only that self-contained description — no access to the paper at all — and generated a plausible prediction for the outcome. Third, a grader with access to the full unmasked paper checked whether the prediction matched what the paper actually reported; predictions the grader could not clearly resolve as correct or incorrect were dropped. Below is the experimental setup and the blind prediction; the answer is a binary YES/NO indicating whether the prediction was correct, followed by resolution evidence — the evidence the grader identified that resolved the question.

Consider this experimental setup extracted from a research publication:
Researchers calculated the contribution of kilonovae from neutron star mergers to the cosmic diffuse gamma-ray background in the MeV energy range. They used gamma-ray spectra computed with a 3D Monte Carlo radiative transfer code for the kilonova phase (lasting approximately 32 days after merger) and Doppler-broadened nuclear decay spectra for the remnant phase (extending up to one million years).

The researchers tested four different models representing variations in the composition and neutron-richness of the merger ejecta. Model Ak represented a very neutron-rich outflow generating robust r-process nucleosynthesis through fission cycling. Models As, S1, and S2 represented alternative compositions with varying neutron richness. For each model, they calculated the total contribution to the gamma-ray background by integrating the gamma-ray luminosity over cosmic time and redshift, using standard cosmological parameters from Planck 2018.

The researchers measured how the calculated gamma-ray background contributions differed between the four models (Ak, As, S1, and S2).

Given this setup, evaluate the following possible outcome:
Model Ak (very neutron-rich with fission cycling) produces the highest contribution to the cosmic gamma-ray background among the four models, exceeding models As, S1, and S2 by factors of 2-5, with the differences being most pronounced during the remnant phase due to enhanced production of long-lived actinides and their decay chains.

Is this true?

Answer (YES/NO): NO